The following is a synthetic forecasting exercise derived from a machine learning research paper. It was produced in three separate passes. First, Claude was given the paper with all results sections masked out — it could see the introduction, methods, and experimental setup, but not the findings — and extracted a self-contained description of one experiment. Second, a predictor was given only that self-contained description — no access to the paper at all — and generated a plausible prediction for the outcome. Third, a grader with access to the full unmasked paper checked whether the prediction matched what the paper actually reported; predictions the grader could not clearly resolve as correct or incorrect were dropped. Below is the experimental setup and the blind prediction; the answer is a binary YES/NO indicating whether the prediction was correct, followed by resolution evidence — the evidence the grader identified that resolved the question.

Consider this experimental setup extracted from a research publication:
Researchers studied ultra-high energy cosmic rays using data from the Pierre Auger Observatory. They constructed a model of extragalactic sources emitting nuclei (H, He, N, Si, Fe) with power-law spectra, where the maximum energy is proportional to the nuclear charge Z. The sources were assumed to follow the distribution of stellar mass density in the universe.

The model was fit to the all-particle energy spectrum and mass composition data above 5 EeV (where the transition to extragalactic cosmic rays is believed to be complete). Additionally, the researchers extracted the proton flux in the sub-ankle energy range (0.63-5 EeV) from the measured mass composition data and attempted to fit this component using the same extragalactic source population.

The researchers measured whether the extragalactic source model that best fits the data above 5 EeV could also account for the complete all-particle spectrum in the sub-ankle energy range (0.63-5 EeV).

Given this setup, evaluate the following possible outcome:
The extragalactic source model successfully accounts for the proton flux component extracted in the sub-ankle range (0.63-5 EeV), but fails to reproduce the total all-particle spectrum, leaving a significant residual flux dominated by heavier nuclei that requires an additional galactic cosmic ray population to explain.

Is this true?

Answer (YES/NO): NO